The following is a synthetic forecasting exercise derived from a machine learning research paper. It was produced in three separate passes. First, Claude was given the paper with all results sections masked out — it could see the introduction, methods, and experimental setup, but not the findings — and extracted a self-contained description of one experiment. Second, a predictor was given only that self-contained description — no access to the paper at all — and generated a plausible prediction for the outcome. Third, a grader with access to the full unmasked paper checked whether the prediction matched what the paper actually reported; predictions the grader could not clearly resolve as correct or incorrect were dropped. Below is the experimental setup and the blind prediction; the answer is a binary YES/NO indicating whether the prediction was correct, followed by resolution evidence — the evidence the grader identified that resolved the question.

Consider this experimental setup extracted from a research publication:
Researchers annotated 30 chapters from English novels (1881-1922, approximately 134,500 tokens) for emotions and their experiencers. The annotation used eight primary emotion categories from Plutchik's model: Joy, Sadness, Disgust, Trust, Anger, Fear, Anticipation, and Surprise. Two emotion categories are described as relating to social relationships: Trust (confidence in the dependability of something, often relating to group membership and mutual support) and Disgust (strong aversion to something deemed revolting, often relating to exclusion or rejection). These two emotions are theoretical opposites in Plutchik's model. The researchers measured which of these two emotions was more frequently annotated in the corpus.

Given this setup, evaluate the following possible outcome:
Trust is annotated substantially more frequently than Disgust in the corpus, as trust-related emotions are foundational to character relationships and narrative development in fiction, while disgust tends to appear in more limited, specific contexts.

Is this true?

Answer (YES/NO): YES